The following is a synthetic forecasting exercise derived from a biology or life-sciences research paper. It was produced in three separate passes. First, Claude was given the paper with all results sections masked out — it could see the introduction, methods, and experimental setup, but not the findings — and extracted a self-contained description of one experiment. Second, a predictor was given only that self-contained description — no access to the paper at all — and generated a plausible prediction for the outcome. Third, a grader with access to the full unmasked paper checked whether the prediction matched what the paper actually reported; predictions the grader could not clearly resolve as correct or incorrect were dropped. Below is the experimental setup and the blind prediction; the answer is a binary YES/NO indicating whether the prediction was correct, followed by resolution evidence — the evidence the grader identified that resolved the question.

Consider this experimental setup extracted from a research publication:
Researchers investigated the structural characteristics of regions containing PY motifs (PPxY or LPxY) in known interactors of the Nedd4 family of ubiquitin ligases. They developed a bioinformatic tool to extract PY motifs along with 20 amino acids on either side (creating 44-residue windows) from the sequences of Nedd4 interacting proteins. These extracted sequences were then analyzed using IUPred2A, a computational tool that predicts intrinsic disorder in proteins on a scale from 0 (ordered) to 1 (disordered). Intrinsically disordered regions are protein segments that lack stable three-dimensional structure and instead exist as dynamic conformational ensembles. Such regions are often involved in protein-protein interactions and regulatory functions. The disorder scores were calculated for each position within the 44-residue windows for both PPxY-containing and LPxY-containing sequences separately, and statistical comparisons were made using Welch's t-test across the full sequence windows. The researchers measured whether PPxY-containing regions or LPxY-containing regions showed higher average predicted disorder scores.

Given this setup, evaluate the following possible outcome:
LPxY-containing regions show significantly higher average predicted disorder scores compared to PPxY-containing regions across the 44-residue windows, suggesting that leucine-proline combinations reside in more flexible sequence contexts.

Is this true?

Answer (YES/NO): NO